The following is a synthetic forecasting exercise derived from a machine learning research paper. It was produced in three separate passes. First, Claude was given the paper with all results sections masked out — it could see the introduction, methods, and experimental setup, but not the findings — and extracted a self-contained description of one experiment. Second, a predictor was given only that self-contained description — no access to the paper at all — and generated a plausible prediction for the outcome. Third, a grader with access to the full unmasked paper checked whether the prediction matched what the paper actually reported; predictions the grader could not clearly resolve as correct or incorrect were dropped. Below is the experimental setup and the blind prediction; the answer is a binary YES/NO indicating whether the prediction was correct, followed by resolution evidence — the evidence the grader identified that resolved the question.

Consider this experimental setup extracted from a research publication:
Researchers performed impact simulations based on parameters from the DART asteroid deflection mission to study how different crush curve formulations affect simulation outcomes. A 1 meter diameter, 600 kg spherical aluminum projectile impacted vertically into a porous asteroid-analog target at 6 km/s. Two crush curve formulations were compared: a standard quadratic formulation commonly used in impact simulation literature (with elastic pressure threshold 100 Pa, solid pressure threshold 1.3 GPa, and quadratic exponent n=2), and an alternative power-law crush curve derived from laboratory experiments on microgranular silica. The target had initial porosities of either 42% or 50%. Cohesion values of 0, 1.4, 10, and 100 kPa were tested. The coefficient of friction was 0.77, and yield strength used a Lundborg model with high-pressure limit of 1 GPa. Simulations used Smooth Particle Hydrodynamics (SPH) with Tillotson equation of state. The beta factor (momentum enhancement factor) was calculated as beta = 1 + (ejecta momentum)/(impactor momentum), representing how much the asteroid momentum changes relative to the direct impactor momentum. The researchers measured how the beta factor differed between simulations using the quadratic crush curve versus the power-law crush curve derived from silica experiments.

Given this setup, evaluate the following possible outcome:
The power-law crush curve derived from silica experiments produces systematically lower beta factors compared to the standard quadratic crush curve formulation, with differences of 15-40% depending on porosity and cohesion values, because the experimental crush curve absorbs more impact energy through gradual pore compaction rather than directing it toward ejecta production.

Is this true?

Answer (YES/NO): NO